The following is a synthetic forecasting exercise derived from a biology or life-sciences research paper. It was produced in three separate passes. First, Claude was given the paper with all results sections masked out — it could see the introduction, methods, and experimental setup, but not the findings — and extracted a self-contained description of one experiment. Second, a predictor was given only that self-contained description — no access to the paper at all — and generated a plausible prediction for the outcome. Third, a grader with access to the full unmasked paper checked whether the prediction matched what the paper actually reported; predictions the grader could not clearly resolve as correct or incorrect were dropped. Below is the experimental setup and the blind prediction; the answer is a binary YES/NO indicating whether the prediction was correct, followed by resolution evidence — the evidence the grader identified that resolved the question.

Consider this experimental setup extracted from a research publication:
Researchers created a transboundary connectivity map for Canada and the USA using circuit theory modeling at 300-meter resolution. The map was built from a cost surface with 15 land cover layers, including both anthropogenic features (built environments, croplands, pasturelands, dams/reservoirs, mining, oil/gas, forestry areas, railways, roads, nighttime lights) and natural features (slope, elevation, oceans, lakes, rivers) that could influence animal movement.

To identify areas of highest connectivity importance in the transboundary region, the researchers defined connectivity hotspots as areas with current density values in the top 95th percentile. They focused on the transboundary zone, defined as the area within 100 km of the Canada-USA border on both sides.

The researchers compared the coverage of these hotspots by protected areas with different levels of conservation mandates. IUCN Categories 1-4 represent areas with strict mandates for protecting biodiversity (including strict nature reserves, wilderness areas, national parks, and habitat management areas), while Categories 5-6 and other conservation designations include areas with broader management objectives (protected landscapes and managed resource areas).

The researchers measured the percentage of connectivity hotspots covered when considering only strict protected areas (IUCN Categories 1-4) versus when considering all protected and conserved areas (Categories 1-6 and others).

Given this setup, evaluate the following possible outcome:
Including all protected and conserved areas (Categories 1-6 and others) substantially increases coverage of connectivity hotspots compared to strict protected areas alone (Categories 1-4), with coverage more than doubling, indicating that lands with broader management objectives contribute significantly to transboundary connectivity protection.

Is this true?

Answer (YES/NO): YES